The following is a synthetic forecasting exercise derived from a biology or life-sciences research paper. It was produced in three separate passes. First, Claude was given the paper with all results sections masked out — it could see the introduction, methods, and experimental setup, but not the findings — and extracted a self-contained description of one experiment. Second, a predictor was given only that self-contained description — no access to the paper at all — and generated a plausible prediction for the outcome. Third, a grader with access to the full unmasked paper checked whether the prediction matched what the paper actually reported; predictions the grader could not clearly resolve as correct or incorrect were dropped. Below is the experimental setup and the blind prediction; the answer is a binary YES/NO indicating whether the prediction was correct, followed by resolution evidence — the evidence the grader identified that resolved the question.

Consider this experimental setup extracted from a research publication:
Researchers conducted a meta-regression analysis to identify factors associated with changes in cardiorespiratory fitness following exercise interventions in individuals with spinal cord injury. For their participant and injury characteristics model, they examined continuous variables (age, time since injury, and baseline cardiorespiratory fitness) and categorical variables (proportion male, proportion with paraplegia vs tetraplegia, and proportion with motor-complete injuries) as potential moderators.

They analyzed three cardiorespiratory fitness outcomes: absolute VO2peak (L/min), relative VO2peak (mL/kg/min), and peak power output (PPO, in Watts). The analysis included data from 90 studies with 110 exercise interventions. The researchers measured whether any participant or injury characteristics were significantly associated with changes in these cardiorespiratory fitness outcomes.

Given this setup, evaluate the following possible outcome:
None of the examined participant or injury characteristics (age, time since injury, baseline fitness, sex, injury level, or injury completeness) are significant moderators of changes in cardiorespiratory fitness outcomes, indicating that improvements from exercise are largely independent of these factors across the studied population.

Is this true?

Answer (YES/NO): NO